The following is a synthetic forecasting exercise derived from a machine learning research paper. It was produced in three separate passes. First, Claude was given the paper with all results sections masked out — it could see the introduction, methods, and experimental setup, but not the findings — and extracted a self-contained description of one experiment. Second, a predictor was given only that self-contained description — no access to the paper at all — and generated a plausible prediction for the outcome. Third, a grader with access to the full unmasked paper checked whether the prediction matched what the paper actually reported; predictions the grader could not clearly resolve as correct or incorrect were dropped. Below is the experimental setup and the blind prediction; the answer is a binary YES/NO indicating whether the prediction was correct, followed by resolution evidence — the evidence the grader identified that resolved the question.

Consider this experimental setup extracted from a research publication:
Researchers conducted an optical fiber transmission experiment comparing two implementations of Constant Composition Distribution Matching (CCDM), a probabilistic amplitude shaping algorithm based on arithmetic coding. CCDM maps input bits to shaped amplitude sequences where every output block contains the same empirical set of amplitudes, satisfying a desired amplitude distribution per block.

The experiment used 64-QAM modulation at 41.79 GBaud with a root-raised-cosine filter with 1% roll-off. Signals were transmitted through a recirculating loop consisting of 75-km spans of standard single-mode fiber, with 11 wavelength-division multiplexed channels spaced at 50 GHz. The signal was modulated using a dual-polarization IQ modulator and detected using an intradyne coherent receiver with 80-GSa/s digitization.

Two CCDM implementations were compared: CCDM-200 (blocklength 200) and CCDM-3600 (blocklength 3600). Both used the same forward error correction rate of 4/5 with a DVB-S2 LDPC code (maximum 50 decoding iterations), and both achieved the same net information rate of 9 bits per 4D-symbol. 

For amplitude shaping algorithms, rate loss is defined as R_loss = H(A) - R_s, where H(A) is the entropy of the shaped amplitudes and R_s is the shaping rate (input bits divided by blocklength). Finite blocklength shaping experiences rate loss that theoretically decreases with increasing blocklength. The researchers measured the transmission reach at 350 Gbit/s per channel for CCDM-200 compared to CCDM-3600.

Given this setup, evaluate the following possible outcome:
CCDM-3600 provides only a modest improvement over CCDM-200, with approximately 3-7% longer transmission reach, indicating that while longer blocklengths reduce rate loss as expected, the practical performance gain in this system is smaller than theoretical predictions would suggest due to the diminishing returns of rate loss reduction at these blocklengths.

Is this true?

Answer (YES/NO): NO